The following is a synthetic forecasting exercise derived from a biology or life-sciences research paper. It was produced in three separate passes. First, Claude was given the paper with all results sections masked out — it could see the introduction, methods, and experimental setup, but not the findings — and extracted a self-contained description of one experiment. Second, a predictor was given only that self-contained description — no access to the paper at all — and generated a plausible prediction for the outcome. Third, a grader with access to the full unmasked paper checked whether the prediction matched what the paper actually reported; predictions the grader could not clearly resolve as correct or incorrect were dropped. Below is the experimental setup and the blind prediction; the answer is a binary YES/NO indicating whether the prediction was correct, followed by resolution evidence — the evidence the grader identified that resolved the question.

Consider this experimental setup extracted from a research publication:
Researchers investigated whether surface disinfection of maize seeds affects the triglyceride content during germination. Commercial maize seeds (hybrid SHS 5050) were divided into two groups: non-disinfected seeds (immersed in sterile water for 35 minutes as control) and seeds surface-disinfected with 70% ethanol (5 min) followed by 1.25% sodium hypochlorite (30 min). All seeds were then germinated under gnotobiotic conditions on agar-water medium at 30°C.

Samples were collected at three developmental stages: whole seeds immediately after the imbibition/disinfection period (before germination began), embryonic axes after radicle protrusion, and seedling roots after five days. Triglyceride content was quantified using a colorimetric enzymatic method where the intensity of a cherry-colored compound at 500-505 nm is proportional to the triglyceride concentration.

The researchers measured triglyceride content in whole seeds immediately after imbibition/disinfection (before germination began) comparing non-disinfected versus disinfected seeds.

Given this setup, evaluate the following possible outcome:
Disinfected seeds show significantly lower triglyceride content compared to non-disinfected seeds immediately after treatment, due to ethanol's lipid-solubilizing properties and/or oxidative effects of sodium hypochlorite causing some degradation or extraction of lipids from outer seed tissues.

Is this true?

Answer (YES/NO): NO